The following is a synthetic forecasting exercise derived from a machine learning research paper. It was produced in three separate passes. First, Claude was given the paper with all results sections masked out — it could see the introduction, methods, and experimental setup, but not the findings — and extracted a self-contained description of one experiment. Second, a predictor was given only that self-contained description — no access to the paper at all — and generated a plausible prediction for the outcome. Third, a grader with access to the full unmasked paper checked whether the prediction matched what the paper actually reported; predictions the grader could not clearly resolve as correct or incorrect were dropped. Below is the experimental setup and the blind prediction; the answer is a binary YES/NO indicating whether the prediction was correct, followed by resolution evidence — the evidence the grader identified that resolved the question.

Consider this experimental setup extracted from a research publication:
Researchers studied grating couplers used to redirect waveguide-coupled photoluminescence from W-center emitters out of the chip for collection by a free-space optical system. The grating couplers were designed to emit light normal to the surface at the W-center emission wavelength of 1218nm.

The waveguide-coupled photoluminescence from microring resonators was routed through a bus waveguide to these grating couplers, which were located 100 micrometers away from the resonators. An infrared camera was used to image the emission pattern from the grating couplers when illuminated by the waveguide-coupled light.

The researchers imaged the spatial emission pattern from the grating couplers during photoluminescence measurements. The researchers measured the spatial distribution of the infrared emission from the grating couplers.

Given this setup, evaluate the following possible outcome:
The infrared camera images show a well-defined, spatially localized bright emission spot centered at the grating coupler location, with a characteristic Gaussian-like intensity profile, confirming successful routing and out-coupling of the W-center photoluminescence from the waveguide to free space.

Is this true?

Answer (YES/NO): NO